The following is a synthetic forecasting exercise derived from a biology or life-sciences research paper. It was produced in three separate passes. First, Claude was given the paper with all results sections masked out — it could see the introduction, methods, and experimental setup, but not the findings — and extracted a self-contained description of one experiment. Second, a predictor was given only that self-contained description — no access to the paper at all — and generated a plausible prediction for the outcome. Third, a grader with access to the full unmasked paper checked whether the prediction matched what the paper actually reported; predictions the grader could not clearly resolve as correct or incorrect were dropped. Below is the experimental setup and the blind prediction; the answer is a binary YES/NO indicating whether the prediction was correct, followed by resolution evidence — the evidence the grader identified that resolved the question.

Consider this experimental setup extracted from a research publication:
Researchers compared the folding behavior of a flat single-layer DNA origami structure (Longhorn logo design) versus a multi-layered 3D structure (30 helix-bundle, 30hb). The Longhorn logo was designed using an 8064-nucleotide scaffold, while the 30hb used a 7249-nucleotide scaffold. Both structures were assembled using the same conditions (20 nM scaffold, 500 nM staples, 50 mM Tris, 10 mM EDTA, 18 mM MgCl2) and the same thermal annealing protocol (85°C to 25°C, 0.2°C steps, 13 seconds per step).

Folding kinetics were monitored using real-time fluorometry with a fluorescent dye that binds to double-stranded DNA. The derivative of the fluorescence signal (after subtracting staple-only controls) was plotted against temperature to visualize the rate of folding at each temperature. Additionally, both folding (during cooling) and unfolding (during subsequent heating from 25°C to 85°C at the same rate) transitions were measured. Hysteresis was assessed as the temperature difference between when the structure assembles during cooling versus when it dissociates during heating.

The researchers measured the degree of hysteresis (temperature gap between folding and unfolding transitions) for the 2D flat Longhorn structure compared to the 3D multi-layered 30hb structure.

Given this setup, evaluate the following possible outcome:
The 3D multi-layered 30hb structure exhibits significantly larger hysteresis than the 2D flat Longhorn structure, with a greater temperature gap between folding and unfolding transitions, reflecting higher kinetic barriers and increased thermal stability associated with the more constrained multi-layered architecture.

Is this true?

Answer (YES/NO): YES